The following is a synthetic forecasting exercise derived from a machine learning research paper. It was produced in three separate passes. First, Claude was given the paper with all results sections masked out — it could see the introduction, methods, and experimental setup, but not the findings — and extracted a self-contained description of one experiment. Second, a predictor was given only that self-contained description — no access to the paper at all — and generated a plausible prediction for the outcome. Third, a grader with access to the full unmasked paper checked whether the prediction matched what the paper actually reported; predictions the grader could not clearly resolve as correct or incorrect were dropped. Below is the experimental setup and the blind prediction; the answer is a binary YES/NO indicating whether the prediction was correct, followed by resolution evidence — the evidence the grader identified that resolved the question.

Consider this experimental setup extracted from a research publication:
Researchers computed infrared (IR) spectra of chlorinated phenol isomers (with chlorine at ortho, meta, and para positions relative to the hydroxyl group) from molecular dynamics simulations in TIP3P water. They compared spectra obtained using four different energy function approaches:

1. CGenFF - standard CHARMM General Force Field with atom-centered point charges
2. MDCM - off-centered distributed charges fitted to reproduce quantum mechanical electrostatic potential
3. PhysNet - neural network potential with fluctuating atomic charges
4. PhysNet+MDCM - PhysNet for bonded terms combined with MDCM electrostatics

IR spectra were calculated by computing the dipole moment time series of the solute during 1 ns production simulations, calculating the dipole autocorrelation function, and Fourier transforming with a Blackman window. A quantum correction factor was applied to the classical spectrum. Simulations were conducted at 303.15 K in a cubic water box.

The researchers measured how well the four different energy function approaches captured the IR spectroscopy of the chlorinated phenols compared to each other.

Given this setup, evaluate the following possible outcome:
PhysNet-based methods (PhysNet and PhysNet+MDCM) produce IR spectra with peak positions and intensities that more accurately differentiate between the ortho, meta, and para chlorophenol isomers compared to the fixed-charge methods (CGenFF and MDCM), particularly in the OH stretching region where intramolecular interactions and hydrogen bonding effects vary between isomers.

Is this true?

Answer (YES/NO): NO